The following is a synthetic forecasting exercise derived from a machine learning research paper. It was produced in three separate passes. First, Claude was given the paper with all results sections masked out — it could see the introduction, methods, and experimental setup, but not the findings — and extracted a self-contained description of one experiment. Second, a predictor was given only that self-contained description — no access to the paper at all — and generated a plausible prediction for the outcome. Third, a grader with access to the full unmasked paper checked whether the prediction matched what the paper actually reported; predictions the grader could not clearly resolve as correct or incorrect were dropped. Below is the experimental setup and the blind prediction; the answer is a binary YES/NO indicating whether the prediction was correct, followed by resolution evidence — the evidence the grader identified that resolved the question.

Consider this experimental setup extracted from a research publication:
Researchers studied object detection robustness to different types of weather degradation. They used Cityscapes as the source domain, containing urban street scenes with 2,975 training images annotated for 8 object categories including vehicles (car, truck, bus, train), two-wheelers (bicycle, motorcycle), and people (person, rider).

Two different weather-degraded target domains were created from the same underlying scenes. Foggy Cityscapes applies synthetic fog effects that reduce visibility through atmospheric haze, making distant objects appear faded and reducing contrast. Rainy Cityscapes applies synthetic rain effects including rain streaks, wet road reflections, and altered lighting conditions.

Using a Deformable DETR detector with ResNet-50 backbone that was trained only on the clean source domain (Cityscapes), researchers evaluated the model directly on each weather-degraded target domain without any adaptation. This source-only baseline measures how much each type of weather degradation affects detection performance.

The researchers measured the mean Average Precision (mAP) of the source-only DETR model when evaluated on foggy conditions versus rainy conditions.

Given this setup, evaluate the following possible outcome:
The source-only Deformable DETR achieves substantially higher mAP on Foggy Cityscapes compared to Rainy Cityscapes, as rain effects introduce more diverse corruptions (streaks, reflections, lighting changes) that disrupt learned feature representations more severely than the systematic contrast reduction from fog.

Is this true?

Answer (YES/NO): NO